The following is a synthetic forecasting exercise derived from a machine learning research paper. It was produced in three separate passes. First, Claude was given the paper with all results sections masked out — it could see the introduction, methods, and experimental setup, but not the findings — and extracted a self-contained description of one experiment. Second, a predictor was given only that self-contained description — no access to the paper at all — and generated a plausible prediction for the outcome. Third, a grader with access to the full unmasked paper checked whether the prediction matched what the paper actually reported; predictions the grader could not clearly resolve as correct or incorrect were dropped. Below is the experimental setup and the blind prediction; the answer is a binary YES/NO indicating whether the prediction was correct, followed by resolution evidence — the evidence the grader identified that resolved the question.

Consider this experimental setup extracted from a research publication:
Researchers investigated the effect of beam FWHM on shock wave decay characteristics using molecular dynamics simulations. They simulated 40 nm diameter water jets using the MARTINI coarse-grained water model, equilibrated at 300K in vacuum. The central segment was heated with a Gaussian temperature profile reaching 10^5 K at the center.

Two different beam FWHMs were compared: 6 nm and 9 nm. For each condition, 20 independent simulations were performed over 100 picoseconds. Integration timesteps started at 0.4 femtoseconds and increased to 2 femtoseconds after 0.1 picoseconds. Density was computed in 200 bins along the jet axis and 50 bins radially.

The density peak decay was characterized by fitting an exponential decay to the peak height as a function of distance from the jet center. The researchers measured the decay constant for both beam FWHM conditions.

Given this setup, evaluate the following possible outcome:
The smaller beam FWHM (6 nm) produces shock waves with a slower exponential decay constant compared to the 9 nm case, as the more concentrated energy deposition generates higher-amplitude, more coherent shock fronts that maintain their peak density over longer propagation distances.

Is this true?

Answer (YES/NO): NO